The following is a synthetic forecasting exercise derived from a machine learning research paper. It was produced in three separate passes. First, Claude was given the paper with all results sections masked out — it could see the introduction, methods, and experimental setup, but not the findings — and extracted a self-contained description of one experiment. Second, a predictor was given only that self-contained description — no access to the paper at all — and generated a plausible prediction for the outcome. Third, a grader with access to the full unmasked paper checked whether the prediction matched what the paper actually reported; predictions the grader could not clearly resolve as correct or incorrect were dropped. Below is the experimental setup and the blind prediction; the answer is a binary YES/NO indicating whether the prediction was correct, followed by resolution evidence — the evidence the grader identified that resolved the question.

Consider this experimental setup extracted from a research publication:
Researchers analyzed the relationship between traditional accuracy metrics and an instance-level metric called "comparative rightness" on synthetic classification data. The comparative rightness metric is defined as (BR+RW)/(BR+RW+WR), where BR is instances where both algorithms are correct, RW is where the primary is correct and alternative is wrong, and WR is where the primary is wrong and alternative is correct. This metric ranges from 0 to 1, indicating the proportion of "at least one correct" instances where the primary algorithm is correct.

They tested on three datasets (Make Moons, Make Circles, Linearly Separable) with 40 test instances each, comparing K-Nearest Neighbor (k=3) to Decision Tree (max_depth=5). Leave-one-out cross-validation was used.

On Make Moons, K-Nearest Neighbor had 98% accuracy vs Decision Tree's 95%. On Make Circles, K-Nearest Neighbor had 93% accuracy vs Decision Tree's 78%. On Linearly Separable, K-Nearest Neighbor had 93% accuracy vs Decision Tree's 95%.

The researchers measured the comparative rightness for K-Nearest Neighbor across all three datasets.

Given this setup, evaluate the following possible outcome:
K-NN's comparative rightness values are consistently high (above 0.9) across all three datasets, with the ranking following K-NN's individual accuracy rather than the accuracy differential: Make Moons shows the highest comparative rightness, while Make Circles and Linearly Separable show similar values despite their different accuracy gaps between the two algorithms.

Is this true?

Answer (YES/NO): YES